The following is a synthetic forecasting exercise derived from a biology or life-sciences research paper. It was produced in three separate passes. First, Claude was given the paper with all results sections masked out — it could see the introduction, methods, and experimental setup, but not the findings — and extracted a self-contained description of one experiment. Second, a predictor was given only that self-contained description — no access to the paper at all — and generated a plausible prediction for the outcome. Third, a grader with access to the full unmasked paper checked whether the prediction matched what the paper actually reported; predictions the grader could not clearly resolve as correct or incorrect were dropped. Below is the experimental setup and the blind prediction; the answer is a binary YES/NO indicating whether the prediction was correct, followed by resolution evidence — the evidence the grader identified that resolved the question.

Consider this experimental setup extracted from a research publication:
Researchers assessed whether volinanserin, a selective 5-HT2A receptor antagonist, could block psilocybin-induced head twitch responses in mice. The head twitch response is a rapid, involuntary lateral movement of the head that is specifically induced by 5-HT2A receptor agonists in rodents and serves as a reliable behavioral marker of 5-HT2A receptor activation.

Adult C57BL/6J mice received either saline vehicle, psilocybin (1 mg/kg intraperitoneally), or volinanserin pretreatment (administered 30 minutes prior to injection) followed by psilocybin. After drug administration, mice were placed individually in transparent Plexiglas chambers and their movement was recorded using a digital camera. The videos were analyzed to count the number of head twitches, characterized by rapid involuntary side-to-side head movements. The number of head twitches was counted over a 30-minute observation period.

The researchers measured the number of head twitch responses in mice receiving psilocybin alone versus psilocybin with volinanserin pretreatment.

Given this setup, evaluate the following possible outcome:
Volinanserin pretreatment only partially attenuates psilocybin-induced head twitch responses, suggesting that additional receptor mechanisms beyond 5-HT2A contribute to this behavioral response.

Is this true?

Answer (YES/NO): NO